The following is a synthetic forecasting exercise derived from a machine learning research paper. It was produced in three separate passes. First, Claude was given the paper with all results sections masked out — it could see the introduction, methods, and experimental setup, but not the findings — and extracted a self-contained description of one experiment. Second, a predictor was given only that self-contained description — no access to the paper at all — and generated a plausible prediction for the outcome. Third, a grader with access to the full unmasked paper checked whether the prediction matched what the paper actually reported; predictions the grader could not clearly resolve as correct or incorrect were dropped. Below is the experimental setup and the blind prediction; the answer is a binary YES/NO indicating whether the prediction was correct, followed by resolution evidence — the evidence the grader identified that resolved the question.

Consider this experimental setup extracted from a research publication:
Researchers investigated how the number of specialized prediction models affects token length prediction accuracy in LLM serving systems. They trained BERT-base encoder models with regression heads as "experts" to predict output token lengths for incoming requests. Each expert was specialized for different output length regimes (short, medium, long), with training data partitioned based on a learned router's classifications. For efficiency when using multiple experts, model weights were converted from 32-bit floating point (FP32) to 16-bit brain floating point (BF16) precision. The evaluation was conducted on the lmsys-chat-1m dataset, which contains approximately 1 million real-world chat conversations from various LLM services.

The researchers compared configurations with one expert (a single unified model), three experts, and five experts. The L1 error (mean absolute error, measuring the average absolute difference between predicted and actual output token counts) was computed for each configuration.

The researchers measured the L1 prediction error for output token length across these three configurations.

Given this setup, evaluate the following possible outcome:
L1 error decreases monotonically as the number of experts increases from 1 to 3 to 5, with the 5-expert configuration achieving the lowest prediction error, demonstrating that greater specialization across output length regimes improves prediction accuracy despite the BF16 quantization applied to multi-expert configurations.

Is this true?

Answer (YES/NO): YES